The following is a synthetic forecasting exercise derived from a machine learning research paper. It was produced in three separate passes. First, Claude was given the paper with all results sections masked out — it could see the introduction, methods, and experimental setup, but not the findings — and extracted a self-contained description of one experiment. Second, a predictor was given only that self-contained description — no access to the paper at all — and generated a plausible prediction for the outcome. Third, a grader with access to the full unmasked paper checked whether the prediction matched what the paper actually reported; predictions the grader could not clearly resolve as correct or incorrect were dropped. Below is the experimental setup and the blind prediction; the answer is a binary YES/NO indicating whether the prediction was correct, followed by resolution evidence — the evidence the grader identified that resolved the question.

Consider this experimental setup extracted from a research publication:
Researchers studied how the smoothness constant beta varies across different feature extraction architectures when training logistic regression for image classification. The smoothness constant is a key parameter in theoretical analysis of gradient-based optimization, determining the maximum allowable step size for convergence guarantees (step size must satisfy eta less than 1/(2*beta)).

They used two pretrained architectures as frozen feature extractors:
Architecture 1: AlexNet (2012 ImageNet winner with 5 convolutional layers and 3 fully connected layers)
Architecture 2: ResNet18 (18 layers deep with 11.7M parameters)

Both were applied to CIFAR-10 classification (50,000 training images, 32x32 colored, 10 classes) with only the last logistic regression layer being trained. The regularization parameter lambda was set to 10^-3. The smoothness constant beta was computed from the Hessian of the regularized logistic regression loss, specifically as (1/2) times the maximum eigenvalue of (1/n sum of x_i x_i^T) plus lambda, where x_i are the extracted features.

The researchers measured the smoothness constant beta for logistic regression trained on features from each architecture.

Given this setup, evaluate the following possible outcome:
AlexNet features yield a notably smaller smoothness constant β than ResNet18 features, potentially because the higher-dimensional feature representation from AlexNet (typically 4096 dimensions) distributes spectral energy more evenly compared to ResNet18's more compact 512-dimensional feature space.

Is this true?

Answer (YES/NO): NO